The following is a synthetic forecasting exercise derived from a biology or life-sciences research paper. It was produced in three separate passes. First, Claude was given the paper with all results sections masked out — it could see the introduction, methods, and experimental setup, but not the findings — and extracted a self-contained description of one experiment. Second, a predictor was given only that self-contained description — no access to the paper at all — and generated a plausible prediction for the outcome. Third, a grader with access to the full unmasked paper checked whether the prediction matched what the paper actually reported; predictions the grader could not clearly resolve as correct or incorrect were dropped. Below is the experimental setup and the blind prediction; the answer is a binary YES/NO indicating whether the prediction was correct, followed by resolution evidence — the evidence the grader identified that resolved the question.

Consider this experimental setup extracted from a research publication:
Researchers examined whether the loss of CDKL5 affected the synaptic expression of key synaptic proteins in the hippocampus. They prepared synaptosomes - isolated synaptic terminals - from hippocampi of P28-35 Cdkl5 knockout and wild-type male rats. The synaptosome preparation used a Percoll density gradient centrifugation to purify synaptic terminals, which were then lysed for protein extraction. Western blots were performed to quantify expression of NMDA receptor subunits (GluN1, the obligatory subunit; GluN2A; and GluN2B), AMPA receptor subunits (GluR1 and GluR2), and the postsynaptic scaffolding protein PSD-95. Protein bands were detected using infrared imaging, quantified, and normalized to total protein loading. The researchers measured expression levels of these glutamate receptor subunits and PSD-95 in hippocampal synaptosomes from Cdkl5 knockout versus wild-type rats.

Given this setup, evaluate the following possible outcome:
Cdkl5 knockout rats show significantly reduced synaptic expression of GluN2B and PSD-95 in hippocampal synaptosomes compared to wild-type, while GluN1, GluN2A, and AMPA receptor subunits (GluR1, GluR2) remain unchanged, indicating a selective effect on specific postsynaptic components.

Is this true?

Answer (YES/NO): NO